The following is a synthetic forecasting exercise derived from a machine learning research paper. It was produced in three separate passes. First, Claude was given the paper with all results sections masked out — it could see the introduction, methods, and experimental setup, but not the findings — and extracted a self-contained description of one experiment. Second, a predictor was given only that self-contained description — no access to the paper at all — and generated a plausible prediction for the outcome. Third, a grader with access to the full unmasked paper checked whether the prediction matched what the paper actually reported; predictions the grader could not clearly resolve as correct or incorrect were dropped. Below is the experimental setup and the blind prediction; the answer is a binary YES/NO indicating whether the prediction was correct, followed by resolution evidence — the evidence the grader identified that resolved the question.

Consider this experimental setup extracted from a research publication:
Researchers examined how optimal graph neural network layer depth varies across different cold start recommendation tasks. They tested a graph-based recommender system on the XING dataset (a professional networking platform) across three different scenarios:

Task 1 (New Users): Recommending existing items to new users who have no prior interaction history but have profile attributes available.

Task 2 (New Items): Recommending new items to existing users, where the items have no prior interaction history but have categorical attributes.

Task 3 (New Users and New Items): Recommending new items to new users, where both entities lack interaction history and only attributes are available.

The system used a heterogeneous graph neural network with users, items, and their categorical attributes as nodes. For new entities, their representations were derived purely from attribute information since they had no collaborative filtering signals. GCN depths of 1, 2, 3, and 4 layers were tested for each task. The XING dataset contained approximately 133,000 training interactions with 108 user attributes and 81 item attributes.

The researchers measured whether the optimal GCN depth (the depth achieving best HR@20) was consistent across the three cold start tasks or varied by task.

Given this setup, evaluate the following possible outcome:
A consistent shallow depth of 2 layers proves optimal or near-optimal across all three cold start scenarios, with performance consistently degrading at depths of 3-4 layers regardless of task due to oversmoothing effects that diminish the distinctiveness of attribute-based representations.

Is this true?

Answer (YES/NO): NO